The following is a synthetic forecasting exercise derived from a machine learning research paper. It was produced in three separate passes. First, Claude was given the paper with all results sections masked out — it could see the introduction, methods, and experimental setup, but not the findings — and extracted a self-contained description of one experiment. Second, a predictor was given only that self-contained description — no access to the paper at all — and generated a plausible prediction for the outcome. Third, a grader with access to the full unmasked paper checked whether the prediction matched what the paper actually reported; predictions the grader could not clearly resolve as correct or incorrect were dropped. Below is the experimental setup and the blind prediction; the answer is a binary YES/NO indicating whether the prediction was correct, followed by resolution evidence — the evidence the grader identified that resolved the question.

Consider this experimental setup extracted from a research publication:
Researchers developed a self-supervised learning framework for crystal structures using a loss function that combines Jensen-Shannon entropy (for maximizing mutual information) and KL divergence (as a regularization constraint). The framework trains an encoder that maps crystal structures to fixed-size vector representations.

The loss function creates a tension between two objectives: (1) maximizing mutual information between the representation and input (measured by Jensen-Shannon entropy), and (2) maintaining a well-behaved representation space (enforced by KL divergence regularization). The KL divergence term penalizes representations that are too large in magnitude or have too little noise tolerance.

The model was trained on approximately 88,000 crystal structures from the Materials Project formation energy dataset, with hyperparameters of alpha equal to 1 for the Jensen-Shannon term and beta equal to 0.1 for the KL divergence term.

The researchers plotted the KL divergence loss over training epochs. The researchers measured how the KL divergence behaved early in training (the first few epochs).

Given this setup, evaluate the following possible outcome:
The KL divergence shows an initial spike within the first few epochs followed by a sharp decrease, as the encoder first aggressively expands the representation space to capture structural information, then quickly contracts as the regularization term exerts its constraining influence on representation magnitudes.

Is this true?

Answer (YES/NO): NO